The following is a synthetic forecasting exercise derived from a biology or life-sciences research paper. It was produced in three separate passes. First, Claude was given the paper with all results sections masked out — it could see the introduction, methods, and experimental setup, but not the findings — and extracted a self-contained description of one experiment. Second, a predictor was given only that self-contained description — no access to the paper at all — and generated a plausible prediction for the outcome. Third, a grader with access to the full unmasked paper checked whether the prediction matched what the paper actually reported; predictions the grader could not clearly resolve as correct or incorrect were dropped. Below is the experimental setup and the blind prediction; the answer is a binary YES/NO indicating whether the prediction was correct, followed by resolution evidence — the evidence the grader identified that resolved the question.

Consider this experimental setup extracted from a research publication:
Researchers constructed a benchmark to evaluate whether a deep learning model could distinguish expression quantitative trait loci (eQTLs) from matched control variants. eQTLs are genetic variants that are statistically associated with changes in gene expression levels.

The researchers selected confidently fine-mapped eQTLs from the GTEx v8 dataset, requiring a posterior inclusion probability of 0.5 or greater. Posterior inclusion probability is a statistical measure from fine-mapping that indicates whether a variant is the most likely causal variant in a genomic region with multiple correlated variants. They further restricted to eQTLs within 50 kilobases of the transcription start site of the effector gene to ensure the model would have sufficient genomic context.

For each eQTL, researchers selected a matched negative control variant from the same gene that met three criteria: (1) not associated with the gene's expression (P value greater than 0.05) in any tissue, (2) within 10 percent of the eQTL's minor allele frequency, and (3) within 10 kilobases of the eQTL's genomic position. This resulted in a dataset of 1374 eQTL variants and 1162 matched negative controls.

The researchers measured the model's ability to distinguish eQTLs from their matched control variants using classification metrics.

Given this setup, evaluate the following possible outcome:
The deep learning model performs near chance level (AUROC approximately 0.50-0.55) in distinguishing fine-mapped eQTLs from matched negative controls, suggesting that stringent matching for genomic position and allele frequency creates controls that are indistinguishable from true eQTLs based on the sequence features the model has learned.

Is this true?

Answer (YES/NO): NO